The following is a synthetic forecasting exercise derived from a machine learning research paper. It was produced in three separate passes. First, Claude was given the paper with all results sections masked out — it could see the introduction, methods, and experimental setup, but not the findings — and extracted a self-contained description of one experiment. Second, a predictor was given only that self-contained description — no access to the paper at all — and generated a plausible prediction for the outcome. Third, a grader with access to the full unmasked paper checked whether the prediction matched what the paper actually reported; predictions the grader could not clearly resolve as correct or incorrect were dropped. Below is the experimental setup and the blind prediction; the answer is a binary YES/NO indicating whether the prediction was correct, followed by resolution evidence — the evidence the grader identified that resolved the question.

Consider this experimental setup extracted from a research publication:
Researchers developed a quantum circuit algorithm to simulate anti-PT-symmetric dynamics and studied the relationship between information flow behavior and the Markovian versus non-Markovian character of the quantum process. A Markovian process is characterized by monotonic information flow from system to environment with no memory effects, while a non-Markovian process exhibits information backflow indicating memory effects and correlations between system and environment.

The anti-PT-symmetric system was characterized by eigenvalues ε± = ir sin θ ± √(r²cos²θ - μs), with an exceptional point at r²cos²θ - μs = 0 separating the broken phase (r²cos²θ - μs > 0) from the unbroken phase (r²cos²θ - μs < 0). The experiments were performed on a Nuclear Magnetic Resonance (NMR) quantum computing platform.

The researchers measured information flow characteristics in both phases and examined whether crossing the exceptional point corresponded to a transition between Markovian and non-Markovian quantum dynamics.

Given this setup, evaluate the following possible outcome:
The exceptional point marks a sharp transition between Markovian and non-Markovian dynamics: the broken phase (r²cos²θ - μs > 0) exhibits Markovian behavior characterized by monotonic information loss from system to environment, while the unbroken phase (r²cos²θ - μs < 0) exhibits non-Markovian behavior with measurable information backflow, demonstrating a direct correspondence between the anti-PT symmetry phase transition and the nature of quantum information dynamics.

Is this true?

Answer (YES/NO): NO